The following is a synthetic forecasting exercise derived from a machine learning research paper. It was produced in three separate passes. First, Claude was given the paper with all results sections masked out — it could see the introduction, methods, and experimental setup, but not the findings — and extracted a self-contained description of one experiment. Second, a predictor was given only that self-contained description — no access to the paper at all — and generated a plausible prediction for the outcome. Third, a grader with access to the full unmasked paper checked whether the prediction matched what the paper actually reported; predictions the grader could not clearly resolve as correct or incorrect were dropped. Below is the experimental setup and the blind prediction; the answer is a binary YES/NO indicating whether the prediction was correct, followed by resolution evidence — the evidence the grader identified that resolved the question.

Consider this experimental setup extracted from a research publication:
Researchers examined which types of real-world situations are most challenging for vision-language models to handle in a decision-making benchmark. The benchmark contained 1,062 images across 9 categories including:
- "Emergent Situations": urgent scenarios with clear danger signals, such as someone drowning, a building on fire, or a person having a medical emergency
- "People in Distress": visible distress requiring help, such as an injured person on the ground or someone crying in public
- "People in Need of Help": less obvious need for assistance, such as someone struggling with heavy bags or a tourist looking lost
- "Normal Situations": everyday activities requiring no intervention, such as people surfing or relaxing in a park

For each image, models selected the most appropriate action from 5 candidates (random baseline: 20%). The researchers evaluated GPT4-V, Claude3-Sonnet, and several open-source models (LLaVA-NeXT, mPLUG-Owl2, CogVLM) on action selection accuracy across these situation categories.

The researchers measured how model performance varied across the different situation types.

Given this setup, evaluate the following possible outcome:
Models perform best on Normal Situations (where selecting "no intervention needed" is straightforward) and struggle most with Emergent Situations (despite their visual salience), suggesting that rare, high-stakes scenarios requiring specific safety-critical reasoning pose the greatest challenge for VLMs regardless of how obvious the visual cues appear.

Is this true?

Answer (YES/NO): NO